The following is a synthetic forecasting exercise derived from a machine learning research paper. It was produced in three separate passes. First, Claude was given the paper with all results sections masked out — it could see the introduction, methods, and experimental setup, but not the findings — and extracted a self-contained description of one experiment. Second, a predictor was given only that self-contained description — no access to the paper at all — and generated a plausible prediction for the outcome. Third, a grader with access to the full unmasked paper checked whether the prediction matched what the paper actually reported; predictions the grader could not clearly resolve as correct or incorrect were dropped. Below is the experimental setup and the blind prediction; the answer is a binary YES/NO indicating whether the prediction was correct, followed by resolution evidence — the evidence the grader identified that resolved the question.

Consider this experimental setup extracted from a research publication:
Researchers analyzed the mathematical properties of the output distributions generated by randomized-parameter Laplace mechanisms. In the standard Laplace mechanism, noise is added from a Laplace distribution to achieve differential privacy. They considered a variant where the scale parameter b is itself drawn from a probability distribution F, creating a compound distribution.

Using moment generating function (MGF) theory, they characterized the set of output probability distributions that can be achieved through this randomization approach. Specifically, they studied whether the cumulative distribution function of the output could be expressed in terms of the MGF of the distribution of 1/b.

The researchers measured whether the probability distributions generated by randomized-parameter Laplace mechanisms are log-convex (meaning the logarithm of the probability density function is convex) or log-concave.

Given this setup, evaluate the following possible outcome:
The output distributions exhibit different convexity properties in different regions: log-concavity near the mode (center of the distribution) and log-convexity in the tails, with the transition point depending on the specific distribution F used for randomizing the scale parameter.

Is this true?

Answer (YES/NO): NO